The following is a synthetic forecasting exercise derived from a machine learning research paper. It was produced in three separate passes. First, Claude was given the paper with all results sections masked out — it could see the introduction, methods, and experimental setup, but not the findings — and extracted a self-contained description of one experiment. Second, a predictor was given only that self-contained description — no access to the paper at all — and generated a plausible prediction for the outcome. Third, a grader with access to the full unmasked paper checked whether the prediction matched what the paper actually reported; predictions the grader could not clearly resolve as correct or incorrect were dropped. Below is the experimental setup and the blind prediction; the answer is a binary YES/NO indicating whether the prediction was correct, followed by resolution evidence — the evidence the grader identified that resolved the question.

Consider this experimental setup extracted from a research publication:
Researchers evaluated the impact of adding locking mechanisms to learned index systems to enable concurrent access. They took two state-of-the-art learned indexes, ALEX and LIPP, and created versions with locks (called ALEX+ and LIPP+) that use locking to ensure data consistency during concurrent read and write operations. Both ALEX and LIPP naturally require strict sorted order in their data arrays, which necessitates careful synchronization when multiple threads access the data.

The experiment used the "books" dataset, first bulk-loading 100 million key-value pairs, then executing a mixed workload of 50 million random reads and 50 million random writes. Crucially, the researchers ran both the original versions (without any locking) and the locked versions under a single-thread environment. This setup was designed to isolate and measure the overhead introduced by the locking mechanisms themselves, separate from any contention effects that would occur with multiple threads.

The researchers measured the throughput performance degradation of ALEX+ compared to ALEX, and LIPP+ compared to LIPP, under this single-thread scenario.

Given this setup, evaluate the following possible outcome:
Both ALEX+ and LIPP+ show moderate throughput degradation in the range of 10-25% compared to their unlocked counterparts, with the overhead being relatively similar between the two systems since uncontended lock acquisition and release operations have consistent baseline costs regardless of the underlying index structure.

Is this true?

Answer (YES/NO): NO